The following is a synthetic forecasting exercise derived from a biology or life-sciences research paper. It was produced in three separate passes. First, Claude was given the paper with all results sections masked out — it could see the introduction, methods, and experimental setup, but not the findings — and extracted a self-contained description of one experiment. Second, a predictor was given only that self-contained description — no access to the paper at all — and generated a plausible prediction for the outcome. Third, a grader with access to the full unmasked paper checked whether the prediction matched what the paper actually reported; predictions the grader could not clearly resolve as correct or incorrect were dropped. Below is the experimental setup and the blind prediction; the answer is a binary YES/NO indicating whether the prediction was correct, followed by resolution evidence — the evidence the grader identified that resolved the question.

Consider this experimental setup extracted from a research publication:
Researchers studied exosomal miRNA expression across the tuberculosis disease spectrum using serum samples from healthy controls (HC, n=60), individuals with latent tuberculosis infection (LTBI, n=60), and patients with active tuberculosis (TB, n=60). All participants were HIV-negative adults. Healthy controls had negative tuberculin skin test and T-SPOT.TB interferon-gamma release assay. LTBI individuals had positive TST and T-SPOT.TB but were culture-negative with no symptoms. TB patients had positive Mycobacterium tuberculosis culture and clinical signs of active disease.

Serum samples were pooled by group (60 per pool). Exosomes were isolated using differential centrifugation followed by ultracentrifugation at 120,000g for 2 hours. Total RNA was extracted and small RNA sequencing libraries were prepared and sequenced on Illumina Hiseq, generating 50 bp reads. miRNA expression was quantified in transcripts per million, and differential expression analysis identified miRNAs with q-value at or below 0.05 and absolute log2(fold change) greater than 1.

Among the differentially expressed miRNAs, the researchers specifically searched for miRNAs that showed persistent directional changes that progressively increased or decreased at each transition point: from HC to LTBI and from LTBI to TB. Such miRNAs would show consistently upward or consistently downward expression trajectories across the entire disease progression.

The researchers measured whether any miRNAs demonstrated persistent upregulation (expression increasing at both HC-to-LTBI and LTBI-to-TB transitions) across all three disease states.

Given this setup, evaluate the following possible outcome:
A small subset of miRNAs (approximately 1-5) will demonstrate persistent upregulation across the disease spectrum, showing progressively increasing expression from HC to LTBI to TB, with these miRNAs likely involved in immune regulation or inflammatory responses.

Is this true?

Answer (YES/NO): YES